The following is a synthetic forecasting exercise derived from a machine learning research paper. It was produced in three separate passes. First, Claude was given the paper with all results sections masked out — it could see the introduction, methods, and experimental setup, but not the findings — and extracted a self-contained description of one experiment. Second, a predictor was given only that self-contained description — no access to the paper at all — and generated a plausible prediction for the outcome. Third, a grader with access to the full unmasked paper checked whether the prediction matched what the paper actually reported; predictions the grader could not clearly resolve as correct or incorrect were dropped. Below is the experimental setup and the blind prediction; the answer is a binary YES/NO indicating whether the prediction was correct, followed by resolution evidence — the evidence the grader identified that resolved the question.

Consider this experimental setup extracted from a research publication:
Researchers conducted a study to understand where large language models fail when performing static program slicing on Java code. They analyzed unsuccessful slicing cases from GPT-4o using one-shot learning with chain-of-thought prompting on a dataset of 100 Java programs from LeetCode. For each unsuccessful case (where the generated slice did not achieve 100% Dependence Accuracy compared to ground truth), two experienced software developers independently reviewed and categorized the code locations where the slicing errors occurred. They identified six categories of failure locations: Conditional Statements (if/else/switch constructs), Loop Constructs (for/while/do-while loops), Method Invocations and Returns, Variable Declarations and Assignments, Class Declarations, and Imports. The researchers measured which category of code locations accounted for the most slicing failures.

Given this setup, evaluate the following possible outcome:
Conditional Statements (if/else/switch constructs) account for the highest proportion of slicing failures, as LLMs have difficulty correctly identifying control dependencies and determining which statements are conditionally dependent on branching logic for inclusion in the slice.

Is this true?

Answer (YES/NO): NO